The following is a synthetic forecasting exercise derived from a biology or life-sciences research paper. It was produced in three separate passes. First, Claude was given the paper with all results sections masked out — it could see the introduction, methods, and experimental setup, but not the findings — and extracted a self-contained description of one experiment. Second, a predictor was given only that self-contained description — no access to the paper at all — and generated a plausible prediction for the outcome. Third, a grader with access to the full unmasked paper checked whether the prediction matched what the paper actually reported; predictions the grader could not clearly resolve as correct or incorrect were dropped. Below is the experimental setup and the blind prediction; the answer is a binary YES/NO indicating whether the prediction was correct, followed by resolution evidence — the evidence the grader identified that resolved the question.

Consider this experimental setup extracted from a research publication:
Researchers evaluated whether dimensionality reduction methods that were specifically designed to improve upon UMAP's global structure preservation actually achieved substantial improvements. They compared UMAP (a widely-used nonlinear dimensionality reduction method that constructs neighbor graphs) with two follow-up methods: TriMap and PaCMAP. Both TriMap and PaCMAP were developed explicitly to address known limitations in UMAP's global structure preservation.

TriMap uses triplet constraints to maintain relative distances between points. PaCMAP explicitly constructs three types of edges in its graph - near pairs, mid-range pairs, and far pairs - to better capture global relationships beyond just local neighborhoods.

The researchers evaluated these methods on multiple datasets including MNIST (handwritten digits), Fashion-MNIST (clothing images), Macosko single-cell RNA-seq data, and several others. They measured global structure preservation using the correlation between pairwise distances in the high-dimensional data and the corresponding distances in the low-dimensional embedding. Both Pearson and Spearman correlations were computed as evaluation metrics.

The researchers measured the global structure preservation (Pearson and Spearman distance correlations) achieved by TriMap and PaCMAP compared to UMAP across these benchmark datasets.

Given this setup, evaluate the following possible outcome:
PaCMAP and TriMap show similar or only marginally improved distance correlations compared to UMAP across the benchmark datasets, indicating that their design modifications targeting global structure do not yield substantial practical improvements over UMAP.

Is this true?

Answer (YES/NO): YES